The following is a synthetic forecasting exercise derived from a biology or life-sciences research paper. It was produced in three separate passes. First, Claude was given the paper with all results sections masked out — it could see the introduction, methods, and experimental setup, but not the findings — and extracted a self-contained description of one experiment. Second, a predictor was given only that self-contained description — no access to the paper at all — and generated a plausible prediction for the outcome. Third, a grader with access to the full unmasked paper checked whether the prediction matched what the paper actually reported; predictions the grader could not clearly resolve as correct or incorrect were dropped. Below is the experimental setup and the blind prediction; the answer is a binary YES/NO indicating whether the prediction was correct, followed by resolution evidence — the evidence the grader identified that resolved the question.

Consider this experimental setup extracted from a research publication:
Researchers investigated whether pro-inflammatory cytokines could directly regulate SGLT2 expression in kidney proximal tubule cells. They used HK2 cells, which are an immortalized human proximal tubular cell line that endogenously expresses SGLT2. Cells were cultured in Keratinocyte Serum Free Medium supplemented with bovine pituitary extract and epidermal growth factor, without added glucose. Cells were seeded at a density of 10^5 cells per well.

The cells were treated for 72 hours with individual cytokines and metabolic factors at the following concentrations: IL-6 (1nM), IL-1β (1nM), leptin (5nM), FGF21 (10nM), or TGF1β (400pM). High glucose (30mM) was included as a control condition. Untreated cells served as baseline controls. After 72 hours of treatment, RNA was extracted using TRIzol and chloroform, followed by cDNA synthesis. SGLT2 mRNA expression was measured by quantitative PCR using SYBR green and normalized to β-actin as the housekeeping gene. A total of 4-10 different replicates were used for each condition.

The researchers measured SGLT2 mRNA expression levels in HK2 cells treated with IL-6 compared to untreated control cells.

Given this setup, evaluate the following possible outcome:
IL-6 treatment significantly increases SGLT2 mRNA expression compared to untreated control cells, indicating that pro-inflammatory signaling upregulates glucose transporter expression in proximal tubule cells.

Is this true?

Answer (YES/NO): YES